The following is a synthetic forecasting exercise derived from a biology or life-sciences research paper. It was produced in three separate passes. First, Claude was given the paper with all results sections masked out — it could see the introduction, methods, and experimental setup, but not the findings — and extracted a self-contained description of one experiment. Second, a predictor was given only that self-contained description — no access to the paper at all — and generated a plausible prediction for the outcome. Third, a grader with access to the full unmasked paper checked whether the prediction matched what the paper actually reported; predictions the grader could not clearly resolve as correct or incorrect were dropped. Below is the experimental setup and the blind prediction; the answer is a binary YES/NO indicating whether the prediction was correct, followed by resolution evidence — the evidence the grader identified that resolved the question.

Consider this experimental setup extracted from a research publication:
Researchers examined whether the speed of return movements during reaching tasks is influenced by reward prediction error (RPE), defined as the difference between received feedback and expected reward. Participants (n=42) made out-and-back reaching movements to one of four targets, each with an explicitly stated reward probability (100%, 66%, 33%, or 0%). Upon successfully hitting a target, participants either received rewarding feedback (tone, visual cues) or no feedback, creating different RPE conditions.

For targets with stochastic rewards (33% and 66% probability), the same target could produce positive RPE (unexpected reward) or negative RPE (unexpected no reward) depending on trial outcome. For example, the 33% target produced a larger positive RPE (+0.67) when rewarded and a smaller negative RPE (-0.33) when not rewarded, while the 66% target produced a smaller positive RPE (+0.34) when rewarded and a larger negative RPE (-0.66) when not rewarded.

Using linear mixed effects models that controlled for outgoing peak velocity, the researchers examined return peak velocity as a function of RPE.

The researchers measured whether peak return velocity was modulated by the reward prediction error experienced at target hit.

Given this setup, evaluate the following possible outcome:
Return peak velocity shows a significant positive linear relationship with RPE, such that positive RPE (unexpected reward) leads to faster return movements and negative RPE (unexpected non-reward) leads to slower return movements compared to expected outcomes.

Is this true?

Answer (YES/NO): YES